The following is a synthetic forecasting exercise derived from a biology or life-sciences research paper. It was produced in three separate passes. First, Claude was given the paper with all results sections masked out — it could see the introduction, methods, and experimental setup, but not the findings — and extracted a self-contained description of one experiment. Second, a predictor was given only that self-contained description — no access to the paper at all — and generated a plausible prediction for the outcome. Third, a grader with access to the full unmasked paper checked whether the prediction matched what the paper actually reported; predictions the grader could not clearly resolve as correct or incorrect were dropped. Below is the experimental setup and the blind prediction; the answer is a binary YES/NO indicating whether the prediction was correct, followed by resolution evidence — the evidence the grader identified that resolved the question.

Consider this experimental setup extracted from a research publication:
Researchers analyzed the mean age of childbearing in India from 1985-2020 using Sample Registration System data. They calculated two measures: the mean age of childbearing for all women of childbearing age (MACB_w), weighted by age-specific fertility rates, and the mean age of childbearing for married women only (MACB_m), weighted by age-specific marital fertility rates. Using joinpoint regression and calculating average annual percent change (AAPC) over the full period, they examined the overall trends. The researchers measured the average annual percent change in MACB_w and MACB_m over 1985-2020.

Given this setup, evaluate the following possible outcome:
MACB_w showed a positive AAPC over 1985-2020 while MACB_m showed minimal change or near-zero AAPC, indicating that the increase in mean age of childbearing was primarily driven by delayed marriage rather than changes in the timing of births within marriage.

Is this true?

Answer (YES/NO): NO